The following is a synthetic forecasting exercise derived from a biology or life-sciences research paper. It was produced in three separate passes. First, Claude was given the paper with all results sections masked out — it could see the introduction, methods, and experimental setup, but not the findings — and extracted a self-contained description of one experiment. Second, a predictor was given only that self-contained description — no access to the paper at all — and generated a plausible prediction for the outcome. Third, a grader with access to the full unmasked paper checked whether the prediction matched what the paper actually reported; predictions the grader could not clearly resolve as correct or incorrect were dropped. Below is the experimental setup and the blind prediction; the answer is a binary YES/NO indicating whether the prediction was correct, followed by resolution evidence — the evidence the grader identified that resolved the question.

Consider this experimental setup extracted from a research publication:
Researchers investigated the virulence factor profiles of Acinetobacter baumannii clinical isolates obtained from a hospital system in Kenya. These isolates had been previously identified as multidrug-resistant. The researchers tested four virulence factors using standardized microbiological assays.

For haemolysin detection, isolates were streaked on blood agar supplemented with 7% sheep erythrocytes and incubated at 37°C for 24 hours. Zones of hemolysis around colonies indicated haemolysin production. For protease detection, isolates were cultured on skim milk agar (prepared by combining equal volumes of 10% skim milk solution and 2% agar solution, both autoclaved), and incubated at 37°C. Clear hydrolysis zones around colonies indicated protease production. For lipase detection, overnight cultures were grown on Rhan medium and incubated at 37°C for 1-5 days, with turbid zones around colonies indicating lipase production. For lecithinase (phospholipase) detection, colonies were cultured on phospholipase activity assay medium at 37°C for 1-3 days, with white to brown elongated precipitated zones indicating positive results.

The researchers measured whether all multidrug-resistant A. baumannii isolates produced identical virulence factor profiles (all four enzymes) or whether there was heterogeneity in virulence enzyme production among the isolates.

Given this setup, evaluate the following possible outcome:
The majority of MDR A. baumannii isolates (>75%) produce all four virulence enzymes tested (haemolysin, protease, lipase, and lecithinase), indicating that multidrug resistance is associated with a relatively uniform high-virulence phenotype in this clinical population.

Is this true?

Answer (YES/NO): NO